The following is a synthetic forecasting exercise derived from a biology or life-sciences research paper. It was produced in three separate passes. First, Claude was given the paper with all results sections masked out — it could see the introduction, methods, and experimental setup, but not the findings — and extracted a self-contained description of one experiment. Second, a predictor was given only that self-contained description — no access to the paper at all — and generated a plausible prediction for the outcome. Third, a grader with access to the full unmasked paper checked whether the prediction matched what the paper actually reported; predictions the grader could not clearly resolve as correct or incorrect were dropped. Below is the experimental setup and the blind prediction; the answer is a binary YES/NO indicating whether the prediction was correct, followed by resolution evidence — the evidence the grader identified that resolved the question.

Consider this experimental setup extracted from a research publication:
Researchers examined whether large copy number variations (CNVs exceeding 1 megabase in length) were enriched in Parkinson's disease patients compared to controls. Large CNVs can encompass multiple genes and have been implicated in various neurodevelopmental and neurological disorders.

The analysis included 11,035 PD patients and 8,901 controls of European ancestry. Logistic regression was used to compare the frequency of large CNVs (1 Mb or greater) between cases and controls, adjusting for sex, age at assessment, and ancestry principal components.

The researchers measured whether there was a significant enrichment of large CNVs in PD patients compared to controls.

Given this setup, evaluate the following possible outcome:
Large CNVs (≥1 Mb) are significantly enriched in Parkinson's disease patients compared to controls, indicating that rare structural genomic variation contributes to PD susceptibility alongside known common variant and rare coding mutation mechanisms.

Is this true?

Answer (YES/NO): NO